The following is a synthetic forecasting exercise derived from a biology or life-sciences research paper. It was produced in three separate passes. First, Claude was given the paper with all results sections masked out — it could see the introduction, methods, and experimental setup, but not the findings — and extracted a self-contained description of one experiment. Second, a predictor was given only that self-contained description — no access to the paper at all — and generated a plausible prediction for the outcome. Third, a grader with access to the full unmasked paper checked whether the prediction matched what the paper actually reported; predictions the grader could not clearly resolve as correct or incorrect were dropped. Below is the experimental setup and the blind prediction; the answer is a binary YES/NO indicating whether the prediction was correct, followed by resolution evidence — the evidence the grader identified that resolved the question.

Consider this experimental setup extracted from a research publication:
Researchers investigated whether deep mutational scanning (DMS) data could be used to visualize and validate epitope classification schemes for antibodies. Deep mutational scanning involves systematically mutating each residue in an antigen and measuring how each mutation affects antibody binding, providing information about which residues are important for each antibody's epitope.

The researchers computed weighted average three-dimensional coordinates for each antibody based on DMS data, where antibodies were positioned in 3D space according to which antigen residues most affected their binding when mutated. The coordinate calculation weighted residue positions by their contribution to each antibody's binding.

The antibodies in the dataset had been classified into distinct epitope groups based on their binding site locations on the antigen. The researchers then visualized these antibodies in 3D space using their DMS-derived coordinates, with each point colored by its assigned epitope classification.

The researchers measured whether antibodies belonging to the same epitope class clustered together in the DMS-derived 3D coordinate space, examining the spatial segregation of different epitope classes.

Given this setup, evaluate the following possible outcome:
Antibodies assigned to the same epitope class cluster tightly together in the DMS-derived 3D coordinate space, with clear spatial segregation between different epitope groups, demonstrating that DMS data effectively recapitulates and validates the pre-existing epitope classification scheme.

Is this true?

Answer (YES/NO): YES